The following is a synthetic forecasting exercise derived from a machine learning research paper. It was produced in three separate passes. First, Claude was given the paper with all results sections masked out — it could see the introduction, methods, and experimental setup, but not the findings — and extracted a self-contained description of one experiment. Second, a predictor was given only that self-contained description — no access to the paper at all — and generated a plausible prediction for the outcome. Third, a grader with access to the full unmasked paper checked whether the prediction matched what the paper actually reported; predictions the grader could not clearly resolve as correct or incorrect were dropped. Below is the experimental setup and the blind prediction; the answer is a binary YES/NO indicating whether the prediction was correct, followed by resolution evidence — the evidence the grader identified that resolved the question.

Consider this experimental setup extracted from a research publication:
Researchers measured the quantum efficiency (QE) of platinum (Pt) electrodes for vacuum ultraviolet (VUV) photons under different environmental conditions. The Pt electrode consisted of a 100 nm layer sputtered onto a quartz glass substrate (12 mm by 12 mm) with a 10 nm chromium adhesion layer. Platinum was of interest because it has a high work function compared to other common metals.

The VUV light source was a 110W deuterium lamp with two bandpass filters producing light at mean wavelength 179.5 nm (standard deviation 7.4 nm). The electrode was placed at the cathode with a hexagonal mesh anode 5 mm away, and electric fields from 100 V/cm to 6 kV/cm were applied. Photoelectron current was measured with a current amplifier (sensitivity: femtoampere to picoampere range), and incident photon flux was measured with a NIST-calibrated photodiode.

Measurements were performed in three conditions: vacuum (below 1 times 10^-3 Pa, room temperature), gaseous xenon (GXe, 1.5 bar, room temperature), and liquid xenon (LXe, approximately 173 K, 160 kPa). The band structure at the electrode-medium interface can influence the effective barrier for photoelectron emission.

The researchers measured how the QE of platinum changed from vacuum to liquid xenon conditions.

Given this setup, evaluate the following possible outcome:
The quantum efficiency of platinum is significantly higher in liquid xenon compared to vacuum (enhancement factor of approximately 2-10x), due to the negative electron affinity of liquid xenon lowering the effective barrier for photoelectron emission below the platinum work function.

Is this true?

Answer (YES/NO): NO